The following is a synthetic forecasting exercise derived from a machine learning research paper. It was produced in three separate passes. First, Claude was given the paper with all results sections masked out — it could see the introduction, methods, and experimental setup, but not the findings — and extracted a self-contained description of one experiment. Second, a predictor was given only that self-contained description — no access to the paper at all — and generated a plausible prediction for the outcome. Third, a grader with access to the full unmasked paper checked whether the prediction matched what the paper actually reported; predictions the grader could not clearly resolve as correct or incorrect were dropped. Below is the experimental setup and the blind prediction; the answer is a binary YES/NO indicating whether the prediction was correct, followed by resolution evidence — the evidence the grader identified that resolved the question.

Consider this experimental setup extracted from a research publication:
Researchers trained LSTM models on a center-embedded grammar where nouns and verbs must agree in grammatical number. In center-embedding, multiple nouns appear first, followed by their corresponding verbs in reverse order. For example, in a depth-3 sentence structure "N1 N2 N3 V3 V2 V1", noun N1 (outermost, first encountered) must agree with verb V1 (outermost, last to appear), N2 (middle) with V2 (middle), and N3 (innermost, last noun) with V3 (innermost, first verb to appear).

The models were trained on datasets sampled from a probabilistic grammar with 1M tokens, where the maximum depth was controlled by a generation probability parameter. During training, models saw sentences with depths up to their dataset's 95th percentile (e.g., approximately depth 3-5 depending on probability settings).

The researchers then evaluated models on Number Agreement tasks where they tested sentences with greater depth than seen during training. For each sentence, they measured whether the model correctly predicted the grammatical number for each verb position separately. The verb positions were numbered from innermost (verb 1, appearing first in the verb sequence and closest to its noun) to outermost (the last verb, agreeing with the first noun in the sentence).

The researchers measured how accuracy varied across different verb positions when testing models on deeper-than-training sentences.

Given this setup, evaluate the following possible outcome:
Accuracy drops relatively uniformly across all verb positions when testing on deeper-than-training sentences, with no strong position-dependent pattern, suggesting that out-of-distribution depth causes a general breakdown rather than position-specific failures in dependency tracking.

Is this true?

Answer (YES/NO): NO